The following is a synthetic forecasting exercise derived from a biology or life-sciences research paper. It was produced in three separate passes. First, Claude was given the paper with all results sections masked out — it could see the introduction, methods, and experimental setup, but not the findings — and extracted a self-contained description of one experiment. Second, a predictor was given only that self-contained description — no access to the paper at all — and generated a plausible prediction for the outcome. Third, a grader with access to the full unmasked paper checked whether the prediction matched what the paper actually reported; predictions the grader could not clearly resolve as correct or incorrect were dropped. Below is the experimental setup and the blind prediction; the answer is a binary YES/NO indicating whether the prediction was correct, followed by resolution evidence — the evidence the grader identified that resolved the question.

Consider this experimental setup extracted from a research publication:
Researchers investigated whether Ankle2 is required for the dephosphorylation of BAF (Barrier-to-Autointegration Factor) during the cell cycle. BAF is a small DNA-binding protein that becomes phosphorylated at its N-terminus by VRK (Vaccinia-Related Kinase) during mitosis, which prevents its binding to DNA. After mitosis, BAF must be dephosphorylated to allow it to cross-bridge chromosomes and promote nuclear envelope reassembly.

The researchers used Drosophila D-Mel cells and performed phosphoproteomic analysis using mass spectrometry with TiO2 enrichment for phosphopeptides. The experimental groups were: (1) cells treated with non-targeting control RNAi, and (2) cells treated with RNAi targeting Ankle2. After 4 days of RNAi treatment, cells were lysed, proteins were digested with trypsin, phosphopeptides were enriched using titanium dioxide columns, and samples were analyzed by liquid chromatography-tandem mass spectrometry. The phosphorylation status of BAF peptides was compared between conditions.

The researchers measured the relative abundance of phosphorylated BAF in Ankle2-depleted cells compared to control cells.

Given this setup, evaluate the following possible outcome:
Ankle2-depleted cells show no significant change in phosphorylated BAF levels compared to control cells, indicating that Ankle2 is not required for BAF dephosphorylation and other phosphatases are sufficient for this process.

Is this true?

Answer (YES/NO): NO